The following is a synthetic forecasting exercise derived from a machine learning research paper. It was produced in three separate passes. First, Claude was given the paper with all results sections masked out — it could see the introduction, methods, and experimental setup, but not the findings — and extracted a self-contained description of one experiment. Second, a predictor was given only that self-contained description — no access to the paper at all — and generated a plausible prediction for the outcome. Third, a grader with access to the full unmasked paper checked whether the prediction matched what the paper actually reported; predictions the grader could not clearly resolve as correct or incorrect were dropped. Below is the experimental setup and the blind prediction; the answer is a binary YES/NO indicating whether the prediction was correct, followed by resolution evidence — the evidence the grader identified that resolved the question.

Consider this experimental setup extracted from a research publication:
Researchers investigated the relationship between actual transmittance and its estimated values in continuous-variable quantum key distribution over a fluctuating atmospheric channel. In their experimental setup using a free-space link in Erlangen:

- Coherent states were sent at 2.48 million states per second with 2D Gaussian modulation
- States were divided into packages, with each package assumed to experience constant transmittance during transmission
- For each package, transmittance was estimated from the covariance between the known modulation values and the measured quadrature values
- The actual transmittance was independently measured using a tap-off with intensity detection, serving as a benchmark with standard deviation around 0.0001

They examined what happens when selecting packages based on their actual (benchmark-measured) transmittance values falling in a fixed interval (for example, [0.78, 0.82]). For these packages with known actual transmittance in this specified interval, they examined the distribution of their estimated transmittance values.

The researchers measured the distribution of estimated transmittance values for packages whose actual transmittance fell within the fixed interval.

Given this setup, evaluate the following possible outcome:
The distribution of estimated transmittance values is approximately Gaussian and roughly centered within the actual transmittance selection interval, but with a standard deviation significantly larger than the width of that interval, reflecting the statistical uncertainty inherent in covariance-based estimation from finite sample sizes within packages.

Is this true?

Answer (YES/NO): YES